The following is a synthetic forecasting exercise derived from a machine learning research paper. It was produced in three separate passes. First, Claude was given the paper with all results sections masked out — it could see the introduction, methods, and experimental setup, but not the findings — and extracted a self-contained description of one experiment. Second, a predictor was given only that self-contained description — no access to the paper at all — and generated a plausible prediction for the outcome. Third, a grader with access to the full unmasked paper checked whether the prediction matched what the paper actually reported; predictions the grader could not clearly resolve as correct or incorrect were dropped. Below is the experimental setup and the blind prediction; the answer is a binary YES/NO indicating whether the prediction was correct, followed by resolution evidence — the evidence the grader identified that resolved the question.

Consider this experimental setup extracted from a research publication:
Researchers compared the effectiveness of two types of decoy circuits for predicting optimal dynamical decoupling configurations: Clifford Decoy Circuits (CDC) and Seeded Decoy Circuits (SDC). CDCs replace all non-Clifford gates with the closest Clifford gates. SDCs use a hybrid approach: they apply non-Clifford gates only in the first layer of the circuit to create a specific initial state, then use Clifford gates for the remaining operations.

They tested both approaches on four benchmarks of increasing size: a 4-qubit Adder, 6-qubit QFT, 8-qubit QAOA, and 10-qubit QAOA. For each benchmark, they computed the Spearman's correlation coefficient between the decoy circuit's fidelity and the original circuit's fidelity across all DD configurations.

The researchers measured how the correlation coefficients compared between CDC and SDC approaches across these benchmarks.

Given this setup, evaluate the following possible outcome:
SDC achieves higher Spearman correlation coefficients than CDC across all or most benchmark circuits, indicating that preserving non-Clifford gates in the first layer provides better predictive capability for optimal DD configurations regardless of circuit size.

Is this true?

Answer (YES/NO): YES